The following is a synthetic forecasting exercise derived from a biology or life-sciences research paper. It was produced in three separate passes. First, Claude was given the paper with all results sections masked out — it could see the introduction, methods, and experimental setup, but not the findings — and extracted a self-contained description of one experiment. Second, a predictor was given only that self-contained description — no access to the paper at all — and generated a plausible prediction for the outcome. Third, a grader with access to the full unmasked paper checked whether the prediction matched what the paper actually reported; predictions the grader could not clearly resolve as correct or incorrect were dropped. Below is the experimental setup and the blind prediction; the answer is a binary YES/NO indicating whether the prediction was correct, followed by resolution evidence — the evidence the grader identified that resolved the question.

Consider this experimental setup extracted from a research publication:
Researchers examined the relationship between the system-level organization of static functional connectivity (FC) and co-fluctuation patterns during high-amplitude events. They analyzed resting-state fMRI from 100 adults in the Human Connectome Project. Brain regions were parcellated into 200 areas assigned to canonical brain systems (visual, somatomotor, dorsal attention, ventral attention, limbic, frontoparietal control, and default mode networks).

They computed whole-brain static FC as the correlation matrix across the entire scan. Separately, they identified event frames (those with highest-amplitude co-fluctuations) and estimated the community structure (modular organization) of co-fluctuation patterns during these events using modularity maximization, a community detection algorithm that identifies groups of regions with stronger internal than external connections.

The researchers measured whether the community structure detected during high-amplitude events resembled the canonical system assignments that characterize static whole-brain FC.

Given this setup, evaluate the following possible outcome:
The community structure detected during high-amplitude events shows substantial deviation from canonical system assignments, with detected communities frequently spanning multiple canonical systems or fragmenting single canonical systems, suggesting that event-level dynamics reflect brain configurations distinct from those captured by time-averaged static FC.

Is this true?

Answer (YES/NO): NO